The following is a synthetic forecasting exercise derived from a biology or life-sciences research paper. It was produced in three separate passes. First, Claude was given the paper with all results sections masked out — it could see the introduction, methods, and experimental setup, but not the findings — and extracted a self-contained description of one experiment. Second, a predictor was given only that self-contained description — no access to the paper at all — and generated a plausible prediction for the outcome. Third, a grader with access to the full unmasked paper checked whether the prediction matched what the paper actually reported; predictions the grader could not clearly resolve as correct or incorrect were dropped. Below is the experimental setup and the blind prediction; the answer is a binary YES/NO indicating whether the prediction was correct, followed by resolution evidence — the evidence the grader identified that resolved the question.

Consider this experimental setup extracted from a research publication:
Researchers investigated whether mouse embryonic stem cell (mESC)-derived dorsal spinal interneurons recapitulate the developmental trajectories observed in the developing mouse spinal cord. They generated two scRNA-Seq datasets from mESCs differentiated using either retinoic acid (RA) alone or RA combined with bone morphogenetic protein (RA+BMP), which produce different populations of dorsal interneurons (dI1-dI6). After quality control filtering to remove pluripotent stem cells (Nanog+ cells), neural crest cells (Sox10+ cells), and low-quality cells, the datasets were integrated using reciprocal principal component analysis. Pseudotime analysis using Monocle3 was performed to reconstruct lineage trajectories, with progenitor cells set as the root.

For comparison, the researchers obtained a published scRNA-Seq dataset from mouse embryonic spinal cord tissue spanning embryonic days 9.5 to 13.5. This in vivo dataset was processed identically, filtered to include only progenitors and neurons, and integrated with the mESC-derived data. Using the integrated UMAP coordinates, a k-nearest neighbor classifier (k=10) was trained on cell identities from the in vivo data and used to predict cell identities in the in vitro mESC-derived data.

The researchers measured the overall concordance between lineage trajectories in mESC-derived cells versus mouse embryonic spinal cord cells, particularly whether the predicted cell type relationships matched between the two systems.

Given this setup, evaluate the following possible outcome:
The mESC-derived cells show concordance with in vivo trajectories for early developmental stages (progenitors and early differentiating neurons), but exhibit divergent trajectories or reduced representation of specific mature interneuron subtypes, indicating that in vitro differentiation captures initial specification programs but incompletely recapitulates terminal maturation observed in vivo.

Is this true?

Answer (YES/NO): NO